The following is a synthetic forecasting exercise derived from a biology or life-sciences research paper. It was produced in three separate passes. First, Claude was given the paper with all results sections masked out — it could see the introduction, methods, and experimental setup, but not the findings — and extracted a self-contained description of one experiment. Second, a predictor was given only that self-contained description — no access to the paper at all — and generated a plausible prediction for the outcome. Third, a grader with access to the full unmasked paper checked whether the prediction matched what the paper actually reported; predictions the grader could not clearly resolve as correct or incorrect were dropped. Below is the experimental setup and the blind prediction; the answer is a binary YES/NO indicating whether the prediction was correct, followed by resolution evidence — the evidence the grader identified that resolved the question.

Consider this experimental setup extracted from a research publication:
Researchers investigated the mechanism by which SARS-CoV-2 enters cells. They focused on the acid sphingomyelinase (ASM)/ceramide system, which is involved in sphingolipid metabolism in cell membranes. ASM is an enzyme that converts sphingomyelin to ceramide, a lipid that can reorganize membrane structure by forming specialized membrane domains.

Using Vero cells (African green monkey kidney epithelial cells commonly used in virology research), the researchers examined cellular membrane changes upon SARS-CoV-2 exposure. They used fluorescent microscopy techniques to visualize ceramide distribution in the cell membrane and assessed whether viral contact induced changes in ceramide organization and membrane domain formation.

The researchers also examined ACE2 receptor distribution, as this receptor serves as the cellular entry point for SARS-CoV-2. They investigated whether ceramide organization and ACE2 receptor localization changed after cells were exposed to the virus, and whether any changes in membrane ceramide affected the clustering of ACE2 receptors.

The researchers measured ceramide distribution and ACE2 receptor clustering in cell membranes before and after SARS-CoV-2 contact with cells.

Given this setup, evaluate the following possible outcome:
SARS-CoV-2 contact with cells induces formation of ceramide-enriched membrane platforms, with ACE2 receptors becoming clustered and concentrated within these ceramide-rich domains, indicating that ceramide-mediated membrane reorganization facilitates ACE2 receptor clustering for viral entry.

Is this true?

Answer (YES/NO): YES